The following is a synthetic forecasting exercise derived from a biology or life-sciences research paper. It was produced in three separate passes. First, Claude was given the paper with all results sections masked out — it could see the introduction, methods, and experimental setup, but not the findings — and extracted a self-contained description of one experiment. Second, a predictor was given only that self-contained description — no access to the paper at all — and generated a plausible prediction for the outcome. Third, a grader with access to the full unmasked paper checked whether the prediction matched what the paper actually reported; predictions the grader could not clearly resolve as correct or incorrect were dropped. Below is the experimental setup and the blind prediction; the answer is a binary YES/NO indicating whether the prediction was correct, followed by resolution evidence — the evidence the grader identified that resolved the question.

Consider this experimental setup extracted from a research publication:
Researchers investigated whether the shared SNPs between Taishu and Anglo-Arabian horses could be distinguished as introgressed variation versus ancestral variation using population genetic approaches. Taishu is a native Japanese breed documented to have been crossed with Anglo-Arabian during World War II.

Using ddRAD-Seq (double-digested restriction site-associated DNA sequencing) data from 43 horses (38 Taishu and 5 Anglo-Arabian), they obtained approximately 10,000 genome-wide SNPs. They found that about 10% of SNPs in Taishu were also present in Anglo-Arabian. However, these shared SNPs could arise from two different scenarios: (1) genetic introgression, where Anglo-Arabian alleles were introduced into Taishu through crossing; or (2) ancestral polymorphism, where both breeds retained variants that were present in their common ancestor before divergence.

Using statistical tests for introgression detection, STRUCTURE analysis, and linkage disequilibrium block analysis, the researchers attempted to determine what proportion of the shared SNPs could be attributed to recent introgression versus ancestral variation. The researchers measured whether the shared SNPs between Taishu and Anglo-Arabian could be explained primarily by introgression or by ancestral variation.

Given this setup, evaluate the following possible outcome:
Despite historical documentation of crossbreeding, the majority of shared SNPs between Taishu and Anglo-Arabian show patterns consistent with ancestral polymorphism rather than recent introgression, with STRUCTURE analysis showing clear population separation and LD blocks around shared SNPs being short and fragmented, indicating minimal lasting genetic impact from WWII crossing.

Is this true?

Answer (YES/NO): NO